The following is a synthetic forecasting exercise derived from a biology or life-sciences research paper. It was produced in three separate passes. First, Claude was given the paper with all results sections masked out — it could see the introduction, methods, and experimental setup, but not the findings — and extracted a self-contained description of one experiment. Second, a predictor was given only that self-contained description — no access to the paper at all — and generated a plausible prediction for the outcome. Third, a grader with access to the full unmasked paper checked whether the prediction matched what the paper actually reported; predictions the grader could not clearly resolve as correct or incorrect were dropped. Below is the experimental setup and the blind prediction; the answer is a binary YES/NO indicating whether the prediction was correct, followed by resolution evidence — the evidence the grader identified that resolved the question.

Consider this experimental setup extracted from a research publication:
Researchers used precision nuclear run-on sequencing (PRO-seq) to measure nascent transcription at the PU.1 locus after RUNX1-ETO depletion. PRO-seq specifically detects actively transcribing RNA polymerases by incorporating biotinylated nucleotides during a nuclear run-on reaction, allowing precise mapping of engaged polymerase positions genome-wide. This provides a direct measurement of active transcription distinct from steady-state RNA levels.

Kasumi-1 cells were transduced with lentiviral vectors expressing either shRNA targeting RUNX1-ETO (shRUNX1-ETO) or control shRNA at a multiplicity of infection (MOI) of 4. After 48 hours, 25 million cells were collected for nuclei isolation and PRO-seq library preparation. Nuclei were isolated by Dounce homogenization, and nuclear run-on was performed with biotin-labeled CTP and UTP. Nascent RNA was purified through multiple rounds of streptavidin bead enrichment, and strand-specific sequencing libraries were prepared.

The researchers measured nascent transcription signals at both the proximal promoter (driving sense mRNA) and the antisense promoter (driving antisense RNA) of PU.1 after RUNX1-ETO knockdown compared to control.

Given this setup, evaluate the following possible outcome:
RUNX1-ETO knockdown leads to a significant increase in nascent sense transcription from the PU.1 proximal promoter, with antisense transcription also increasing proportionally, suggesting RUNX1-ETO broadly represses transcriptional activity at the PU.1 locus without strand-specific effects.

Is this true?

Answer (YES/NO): NO